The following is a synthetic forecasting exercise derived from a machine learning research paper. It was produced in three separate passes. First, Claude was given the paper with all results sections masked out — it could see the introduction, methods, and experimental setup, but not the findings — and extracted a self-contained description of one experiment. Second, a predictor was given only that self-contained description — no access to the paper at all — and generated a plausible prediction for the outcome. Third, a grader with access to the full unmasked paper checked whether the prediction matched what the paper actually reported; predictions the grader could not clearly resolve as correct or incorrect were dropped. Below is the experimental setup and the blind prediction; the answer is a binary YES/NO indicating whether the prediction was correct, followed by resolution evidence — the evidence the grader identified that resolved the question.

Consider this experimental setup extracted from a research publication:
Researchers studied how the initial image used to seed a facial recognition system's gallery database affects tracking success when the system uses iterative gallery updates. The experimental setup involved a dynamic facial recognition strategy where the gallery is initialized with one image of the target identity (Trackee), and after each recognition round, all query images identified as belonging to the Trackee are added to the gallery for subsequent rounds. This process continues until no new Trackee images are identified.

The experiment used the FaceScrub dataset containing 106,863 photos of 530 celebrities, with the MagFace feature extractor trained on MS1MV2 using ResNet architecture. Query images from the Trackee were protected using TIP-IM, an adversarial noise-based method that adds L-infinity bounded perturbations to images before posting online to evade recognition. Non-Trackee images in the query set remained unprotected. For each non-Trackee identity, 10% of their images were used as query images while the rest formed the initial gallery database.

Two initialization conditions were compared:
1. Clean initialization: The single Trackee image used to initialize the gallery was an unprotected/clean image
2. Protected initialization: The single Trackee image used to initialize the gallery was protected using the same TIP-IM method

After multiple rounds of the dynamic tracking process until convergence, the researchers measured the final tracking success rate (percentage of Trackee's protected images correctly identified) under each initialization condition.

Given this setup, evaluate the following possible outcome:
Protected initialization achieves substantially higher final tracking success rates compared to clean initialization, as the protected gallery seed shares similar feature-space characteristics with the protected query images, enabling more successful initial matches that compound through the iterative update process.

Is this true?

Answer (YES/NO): NO